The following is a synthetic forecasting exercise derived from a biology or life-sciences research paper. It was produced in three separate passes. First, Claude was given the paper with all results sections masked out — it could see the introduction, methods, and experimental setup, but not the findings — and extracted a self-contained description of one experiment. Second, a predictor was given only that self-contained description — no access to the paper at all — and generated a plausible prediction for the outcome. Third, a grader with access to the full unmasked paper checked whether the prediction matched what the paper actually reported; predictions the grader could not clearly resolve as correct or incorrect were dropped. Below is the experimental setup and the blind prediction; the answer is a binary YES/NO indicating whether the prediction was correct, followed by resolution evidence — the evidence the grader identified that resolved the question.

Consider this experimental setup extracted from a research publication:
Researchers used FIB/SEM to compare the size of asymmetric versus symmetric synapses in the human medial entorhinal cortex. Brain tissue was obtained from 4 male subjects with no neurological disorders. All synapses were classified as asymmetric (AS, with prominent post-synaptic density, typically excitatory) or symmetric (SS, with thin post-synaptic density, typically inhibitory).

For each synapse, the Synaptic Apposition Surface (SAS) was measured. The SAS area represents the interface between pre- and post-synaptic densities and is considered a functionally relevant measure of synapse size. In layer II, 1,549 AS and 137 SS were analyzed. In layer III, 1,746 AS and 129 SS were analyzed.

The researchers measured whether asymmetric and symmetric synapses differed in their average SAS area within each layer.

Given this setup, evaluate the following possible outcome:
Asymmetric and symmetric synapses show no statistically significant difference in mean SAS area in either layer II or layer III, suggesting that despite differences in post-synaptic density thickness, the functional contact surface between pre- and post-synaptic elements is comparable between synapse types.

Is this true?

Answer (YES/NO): NO